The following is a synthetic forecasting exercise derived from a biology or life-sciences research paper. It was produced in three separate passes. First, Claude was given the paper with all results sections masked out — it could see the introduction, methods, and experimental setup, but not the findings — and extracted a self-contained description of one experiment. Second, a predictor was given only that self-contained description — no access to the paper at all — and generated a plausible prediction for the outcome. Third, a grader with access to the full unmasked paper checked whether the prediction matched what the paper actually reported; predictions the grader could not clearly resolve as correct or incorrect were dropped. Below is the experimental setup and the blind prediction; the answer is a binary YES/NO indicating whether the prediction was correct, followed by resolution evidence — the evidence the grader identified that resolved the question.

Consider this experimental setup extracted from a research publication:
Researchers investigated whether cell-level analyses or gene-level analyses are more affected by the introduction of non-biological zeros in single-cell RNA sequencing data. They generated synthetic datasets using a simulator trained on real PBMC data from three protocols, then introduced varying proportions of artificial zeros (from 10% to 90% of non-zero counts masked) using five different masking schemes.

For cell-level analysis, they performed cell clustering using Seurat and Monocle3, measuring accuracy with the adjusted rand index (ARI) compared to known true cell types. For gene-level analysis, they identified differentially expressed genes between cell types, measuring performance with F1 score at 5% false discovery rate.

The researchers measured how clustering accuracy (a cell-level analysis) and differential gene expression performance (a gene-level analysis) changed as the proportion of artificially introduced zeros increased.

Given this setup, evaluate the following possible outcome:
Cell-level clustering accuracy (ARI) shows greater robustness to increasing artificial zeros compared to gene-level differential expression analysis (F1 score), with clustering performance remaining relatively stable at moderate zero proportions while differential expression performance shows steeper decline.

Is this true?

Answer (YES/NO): YES